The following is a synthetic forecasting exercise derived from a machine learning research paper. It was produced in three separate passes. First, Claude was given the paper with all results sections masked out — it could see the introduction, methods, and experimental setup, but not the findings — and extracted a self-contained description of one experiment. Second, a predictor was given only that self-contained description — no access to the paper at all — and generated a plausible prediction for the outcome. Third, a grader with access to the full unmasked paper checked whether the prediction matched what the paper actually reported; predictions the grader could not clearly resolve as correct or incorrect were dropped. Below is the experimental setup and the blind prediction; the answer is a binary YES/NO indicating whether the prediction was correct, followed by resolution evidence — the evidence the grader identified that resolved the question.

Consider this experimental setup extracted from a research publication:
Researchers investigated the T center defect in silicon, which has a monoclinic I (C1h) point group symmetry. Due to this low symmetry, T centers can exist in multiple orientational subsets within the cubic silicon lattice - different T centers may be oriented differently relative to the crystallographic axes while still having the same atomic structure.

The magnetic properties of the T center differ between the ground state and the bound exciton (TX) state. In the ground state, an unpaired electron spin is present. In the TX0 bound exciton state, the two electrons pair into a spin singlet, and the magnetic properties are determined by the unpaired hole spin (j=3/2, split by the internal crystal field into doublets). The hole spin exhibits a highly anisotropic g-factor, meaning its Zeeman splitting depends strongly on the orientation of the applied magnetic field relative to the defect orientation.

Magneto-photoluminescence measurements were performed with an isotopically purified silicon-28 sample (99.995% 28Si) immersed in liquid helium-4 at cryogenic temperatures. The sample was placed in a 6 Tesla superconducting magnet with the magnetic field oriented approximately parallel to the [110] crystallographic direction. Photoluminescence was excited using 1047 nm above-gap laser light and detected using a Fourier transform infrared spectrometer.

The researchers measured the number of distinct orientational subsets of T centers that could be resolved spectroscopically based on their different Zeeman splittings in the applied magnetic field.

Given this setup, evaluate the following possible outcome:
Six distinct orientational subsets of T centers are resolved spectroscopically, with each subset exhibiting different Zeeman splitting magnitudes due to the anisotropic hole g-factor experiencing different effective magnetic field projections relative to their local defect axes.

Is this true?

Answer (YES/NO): NO